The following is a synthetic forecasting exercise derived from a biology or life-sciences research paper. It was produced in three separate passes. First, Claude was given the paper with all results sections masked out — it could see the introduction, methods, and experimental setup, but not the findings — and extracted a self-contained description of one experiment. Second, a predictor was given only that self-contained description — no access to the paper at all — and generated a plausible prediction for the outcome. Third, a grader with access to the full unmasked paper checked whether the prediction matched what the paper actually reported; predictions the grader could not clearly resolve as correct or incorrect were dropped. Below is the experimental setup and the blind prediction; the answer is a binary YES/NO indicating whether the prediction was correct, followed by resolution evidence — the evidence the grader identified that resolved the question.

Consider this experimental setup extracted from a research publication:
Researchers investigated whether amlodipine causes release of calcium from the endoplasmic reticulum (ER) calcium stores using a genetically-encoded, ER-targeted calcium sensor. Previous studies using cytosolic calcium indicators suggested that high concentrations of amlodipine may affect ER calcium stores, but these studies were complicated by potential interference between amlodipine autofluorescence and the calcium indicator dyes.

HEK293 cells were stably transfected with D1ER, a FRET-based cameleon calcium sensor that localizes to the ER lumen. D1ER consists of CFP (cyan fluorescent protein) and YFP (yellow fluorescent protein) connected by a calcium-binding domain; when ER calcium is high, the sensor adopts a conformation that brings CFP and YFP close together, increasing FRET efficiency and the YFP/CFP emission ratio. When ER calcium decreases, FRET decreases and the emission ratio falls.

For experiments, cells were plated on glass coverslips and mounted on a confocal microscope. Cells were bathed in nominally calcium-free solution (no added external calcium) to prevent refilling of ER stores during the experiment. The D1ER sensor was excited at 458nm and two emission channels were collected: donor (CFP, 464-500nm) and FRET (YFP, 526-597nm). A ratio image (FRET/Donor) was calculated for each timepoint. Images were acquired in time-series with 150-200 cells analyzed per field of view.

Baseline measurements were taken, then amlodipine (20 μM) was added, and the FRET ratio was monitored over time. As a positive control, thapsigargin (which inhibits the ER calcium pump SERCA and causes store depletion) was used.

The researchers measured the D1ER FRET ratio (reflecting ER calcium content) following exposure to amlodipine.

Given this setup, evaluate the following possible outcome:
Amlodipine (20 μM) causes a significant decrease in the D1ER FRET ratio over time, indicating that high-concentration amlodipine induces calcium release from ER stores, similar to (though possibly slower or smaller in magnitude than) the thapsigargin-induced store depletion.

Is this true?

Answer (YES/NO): YES